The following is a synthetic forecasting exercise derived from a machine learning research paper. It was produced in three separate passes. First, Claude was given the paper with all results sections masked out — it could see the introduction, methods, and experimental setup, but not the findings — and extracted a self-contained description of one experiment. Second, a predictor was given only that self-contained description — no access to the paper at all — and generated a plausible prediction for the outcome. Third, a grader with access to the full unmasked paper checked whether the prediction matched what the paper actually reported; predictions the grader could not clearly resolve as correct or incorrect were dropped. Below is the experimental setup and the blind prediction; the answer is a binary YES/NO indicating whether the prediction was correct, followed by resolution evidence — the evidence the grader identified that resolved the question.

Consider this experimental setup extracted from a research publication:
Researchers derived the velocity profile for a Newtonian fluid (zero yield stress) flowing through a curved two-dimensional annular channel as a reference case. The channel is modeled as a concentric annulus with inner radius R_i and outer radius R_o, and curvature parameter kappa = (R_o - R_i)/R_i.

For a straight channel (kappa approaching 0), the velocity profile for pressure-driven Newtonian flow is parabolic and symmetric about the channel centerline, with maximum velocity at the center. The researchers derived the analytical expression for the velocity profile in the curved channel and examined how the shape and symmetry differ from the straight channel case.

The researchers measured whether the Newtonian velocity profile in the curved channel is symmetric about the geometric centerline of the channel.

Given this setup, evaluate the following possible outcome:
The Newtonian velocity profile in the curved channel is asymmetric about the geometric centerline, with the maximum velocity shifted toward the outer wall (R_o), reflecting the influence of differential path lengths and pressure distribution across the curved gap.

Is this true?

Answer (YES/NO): NO